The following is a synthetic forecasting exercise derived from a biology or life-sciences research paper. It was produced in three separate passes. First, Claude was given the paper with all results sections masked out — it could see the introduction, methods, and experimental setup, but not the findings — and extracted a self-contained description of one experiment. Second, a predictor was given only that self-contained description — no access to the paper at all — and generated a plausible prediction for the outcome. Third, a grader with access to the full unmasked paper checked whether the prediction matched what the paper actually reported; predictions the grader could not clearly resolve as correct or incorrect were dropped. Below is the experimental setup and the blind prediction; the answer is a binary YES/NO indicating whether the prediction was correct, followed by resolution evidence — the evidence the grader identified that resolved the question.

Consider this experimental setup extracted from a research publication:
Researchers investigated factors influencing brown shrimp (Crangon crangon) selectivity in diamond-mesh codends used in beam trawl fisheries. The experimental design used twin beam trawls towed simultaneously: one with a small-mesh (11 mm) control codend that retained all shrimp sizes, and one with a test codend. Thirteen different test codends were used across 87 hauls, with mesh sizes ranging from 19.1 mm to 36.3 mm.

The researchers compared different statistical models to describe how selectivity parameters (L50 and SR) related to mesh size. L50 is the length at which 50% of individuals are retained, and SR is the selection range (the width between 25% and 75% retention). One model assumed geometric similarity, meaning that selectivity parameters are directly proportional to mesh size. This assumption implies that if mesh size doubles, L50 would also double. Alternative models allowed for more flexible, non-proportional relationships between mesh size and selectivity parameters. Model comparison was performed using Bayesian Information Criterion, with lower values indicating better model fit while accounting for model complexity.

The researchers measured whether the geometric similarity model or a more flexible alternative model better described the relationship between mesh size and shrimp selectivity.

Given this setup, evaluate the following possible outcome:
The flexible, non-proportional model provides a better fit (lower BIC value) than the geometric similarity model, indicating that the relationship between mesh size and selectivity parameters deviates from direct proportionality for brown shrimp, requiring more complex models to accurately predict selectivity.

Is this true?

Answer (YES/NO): NO